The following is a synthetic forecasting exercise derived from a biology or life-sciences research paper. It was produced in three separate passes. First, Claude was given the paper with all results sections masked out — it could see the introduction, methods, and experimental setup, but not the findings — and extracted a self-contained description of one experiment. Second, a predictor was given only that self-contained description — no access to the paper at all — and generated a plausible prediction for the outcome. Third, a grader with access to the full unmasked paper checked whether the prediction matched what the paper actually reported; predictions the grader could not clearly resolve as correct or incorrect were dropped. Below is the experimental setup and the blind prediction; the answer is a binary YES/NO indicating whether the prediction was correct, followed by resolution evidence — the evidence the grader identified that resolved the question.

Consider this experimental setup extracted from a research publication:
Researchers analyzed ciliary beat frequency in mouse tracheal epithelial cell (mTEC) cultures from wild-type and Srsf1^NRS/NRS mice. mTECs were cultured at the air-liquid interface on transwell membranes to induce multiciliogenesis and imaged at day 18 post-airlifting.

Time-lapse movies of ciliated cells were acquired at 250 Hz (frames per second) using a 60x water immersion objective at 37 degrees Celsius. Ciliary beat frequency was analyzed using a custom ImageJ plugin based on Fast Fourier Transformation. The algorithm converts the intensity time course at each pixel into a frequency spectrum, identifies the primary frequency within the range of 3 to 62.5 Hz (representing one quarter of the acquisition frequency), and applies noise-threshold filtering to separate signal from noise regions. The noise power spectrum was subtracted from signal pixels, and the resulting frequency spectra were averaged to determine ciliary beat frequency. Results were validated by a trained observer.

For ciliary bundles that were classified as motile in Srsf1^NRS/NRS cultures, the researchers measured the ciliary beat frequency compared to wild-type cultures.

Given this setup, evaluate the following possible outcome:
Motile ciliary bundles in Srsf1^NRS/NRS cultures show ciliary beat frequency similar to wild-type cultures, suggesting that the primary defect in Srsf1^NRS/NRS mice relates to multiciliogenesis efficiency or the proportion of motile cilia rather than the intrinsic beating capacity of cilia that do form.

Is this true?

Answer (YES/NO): NO